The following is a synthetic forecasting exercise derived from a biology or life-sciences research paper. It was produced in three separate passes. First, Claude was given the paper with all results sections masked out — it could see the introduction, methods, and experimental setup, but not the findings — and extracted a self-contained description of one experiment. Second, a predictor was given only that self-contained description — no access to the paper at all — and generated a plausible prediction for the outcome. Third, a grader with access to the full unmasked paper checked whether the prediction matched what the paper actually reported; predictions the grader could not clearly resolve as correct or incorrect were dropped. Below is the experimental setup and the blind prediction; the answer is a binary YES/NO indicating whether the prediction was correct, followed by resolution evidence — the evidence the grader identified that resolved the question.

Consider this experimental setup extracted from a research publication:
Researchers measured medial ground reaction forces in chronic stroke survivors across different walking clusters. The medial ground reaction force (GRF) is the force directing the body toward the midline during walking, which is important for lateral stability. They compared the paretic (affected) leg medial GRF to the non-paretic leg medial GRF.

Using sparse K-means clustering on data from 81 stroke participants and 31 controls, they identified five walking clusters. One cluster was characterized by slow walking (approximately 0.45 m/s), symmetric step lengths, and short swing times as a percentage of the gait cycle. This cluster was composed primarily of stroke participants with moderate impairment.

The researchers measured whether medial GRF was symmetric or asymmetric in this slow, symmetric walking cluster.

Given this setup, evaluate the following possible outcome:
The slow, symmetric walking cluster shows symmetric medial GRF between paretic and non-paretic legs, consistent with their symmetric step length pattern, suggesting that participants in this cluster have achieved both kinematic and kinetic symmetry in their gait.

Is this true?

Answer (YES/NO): NO